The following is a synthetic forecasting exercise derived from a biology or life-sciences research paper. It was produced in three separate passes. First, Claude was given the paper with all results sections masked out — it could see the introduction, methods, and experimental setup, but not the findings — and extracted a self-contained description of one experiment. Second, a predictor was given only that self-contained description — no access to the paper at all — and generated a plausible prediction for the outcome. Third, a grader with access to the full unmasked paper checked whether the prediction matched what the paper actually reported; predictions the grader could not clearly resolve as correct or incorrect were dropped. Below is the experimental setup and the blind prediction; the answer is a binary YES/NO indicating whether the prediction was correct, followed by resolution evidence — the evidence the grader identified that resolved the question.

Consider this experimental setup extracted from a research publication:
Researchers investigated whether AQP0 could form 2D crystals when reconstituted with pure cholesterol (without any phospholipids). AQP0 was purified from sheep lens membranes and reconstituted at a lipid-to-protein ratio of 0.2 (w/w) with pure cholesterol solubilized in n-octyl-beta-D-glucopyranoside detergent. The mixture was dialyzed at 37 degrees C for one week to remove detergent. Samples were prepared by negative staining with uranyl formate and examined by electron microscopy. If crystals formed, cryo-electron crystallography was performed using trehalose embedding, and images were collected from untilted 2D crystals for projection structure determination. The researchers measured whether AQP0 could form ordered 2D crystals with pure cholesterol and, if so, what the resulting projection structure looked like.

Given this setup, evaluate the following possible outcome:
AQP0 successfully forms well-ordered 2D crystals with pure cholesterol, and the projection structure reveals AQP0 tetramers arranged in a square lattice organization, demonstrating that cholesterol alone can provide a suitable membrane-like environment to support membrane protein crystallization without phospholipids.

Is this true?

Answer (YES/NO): YES